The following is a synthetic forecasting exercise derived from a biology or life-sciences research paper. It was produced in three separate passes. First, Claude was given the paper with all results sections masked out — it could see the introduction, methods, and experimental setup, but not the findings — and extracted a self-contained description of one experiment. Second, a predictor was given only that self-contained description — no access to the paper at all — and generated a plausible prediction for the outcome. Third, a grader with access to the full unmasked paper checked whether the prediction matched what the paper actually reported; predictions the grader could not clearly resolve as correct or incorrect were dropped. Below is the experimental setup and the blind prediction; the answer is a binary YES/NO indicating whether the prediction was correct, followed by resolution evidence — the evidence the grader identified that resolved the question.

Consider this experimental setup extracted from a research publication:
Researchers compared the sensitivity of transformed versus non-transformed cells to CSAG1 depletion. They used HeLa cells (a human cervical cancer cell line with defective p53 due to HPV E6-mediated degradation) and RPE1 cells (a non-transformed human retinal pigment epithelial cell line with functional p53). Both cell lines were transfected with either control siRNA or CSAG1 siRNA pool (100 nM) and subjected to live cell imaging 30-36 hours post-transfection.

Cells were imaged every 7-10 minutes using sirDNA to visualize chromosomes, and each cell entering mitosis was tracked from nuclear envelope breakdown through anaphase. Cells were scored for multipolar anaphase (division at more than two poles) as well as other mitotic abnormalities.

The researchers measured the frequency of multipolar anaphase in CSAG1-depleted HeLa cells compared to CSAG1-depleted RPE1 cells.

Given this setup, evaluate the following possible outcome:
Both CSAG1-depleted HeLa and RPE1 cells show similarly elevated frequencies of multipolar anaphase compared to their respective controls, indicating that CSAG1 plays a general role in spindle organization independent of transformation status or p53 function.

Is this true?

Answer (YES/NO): NO